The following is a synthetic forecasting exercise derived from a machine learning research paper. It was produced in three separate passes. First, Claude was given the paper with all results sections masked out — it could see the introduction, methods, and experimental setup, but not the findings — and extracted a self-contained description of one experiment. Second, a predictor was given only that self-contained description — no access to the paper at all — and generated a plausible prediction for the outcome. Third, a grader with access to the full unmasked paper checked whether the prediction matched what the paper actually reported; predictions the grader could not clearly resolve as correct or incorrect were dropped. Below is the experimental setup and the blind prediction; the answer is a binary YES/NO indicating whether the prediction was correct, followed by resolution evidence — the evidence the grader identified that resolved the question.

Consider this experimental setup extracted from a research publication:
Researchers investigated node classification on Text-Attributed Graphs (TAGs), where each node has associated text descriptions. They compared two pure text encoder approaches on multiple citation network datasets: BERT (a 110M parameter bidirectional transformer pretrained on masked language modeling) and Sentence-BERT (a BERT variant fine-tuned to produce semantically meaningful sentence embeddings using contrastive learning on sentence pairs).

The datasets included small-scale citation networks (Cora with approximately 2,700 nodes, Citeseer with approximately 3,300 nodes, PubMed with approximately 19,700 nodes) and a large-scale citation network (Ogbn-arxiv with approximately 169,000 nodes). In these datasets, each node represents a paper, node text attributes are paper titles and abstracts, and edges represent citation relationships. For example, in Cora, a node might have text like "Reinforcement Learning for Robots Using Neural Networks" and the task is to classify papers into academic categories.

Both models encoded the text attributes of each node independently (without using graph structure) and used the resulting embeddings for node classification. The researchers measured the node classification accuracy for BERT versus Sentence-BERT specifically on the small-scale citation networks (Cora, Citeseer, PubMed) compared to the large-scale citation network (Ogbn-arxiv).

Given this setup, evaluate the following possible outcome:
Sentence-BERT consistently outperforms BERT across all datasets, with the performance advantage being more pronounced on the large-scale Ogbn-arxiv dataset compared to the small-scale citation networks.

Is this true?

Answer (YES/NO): NO